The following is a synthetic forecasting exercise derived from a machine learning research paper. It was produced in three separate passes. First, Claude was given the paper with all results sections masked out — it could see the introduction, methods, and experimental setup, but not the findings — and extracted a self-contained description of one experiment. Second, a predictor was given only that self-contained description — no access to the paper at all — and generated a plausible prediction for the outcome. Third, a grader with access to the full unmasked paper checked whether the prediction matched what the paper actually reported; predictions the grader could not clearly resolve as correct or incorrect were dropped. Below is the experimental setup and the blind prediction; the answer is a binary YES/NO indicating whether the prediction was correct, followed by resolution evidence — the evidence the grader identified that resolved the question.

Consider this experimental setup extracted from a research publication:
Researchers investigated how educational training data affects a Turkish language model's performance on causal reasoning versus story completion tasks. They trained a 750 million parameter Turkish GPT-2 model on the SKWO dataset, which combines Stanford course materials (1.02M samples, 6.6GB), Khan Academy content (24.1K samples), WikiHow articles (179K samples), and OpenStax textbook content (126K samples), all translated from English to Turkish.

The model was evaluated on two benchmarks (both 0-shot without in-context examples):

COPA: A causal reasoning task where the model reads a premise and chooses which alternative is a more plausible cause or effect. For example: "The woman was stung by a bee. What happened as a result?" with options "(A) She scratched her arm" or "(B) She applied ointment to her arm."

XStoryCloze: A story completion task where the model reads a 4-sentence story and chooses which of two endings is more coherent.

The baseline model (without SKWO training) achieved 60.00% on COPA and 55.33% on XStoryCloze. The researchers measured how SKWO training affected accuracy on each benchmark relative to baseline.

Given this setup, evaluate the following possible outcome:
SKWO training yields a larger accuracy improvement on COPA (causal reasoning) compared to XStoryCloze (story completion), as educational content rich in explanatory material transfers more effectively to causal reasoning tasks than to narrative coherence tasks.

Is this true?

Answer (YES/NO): NO